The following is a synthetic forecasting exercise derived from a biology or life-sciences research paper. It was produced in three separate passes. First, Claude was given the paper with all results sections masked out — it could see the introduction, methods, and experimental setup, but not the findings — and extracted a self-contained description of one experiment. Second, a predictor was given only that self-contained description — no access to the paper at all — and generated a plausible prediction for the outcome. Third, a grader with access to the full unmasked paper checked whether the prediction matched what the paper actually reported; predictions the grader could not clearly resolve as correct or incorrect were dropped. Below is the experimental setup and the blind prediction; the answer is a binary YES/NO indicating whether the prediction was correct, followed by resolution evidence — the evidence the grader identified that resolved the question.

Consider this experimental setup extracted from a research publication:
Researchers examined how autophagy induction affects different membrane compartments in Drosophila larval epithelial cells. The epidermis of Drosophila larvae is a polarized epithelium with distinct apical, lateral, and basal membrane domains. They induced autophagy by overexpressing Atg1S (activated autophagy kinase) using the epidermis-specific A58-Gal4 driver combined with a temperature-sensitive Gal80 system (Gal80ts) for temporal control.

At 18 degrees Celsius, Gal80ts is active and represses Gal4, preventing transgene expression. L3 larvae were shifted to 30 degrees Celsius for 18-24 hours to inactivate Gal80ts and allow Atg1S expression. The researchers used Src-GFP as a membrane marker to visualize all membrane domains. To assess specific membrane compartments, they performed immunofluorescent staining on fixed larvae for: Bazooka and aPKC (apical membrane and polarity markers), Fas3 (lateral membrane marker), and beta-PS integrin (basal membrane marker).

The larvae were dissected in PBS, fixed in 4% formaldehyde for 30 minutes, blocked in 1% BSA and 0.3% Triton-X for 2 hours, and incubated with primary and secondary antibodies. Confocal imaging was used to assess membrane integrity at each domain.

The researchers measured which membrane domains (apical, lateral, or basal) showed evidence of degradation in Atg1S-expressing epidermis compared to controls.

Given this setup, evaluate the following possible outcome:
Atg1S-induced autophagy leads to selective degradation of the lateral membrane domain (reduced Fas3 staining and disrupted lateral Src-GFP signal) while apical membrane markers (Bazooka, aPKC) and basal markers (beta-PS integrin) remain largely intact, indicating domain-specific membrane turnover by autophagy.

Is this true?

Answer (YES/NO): NO